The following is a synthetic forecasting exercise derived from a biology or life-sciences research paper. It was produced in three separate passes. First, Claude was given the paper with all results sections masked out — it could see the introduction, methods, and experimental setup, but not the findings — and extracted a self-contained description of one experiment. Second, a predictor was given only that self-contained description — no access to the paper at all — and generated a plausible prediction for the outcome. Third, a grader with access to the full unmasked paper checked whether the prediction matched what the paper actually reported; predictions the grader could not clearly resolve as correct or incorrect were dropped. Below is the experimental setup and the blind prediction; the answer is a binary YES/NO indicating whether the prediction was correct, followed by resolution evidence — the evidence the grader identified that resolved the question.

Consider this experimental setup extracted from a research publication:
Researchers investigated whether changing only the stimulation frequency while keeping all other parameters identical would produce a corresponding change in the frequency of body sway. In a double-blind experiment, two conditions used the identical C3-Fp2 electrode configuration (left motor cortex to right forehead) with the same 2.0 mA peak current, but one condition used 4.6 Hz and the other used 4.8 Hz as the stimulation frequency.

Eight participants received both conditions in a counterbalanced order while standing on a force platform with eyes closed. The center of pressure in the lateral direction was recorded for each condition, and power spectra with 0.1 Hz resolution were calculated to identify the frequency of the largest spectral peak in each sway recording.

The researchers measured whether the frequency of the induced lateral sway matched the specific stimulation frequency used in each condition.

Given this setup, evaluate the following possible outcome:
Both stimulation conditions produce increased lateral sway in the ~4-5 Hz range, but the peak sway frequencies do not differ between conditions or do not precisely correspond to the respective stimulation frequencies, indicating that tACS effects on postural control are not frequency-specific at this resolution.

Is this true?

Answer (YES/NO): NO